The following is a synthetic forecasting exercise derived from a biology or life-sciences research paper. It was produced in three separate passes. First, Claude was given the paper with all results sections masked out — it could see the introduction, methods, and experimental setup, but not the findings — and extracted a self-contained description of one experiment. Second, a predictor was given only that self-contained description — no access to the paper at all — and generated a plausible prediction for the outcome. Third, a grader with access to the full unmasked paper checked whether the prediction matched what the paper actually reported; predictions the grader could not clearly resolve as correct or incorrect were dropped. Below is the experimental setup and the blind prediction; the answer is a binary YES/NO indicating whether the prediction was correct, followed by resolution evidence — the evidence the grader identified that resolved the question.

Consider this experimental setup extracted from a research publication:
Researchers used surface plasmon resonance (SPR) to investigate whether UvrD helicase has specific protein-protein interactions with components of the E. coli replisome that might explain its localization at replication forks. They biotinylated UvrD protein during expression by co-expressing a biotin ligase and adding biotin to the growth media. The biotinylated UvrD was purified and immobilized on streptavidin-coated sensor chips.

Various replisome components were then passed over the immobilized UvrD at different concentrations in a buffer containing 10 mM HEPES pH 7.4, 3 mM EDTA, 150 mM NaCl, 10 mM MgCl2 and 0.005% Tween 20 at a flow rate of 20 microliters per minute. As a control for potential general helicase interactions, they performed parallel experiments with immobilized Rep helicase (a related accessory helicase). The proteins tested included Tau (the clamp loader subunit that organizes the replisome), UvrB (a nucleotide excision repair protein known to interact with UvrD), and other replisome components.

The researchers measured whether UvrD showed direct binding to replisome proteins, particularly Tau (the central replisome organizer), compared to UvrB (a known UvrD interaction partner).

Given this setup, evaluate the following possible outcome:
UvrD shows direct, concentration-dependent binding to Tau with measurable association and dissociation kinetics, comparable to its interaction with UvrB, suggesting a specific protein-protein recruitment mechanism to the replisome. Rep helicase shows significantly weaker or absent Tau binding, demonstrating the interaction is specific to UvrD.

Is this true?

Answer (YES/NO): NO